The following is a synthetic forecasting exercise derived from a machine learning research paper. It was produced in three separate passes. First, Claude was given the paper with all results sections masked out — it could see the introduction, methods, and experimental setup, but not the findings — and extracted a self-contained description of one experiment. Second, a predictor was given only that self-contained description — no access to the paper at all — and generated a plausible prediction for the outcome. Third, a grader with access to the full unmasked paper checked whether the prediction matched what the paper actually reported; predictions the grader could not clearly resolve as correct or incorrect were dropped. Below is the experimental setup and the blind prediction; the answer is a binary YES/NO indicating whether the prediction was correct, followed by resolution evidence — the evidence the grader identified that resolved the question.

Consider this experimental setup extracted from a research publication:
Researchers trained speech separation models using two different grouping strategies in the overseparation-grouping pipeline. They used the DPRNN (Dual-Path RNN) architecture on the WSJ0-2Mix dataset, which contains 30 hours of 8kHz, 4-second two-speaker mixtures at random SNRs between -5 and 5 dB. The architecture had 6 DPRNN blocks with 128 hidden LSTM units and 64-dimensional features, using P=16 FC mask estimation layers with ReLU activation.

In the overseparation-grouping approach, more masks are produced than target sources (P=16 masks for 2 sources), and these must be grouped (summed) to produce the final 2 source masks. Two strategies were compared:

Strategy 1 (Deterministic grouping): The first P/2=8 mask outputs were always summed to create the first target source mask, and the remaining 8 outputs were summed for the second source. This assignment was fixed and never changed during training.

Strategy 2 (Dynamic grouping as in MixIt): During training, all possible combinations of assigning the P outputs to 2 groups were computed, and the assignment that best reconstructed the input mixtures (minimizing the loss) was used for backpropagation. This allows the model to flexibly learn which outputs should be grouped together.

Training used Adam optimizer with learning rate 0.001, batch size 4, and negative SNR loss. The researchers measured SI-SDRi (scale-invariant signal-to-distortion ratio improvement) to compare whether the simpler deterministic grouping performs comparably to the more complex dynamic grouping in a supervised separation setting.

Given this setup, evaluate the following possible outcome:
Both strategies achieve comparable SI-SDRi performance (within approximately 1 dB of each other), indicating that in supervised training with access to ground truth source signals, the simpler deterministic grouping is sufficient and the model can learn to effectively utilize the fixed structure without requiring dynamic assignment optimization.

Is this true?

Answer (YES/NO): YES